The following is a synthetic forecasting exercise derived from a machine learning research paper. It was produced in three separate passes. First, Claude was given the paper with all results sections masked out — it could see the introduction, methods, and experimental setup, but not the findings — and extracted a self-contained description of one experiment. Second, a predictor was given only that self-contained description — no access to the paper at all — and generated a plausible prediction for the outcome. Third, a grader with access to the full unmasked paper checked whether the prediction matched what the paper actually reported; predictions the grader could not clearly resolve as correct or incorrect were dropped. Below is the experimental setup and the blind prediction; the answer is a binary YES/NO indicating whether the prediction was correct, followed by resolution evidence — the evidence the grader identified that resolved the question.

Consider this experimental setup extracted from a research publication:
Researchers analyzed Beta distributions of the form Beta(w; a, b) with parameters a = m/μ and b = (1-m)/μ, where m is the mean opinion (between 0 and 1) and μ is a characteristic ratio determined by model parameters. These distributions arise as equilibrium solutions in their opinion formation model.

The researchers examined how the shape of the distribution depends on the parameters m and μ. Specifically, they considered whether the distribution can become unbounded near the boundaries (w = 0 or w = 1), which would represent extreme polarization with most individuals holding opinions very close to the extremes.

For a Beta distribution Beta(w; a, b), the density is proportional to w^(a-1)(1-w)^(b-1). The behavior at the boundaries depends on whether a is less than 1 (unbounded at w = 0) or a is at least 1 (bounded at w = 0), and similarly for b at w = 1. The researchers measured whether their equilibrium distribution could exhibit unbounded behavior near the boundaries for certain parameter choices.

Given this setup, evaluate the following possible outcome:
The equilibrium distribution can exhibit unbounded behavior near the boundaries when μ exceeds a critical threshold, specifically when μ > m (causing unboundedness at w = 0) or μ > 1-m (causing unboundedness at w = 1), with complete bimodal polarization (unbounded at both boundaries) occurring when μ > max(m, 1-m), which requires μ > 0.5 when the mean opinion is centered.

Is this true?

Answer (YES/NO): YES